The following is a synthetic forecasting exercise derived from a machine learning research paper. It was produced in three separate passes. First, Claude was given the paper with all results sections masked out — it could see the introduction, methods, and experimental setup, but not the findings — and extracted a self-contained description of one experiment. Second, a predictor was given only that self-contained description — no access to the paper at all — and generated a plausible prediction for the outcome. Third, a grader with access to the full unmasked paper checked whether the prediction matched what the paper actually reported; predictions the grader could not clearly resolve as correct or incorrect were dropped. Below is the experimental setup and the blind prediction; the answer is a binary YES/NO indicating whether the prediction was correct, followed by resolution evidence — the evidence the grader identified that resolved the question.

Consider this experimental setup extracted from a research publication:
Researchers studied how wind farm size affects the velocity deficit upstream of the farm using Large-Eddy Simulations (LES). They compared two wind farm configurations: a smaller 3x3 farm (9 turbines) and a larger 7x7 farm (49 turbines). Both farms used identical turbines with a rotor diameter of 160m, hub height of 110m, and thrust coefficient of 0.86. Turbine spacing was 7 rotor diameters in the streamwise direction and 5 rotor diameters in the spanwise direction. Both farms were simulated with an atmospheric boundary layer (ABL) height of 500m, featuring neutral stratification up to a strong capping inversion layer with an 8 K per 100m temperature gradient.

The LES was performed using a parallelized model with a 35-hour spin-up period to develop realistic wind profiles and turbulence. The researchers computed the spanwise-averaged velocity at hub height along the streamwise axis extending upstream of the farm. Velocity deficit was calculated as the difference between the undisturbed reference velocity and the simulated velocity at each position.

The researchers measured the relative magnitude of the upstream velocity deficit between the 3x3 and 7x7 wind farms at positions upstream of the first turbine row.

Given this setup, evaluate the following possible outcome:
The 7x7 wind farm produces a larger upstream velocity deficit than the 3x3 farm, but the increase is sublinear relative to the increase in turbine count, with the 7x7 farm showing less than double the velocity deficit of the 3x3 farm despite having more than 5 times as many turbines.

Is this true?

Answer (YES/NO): NO